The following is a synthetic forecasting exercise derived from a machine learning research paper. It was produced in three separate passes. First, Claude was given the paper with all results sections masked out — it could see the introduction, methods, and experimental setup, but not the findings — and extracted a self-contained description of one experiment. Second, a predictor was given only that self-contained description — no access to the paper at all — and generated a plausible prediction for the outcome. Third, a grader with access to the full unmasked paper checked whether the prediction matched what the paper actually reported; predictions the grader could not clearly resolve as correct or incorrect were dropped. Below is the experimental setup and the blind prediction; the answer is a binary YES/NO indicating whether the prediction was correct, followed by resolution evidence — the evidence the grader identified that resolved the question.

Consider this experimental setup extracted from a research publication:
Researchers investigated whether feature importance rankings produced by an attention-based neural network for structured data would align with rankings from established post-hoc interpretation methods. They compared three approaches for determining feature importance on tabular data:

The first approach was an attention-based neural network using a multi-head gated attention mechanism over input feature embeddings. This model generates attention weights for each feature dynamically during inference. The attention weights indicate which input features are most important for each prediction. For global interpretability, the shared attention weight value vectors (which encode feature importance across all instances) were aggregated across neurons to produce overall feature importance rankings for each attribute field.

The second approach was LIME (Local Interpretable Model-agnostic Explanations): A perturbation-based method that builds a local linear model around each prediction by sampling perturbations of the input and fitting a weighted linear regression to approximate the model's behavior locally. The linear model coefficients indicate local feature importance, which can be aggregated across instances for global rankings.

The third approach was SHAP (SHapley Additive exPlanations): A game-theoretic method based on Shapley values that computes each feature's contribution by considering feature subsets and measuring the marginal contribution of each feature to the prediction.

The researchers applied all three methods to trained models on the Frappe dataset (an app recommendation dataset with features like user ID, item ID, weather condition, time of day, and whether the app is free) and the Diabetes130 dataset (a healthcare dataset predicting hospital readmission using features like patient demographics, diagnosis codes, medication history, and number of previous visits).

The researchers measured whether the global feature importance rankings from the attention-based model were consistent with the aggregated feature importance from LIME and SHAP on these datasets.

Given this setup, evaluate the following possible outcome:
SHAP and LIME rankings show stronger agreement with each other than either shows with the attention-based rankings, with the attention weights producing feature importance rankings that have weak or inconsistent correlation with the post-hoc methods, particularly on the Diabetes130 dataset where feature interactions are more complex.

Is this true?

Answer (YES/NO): NO